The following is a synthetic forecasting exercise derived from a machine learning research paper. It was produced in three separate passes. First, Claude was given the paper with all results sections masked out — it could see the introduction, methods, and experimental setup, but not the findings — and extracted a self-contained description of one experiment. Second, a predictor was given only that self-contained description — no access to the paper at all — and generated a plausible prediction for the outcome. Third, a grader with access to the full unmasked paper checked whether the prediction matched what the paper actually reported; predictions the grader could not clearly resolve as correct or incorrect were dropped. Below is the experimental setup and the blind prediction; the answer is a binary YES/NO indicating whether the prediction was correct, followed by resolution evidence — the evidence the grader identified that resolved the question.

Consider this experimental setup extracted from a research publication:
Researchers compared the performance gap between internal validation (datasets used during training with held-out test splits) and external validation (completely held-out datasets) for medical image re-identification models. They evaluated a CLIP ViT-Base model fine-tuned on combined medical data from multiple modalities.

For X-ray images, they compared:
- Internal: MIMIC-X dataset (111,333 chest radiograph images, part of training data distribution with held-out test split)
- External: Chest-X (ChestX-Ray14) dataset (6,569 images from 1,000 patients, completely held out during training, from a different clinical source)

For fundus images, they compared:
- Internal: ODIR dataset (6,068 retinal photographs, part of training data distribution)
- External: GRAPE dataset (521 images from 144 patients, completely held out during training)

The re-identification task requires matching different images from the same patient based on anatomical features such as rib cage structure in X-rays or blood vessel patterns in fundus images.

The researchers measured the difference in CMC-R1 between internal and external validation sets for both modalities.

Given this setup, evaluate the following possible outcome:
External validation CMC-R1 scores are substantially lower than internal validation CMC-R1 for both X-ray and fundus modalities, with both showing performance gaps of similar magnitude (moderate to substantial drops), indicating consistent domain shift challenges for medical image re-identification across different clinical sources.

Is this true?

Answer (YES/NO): NO